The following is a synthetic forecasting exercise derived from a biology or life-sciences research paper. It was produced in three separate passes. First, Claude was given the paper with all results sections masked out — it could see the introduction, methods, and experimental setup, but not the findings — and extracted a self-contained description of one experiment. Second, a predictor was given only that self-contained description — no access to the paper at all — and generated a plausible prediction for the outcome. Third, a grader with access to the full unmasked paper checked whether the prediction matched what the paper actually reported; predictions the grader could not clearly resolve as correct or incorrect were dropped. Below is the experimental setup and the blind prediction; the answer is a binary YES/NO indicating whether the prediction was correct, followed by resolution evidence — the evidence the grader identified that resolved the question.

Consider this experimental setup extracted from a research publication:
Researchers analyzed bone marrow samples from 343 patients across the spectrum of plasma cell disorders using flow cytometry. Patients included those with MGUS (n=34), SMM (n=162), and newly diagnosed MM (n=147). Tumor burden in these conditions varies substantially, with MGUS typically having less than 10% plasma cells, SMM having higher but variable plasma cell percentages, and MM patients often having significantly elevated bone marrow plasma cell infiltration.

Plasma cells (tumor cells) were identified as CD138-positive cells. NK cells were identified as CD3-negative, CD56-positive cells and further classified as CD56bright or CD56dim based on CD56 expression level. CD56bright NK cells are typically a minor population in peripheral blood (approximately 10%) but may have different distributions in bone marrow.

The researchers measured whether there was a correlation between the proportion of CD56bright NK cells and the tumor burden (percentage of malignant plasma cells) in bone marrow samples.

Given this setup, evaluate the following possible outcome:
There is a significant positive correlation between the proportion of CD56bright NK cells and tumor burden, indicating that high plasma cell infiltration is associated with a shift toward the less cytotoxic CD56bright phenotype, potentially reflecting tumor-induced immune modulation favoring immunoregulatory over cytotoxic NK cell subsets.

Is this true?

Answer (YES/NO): YES